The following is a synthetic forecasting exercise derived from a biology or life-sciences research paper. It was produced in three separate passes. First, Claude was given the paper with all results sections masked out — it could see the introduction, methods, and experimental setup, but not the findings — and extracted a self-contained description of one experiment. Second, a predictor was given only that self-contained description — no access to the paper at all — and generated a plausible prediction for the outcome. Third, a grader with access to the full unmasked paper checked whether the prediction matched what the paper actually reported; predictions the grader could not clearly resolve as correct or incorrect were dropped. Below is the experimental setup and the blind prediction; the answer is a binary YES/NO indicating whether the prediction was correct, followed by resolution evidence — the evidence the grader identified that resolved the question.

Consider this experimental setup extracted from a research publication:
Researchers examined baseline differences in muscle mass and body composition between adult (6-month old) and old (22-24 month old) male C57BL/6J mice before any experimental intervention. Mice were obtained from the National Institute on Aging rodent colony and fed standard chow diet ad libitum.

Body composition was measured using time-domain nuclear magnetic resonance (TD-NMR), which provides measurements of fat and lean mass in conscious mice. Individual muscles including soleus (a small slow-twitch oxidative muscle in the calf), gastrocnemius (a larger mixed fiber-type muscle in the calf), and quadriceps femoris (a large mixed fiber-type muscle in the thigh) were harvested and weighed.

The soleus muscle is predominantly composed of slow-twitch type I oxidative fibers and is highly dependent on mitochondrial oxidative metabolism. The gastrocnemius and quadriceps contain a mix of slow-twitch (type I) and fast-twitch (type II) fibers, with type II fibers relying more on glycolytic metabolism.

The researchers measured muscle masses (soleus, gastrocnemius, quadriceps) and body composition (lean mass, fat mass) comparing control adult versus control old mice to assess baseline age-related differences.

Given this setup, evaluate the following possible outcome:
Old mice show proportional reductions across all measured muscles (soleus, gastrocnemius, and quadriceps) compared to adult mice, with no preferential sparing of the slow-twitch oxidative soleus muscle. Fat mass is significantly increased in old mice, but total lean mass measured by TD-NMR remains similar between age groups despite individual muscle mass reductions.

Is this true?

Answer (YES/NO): NO